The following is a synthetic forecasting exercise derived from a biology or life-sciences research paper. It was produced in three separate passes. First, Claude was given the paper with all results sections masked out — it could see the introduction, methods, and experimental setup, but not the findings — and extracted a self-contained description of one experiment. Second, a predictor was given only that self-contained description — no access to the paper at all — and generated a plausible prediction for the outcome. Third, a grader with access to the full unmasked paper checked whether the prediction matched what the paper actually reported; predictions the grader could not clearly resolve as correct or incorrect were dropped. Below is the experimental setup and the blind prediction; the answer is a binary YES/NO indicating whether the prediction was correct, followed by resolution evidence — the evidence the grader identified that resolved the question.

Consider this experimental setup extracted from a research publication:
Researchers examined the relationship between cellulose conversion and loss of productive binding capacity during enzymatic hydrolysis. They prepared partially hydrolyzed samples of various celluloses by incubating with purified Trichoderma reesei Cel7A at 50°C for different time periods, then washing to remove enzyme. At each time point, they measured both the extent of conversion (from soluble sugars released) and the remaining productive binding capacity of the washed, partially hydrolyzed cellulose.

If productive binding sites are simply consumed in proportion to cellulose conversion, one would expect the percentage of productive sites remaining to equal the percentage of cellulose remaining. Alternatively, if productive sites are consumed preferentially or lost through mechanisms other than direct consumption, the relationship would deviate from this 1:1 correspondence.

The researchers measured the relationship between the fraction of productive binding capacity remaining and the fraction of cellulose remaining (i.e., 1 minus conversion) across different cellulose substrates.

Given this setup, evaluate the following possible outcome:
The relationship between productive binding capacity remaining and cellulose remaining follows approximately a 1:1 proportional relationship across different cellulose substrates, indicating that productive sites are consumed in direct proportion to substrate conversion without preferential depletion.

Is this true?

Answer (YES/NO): NO